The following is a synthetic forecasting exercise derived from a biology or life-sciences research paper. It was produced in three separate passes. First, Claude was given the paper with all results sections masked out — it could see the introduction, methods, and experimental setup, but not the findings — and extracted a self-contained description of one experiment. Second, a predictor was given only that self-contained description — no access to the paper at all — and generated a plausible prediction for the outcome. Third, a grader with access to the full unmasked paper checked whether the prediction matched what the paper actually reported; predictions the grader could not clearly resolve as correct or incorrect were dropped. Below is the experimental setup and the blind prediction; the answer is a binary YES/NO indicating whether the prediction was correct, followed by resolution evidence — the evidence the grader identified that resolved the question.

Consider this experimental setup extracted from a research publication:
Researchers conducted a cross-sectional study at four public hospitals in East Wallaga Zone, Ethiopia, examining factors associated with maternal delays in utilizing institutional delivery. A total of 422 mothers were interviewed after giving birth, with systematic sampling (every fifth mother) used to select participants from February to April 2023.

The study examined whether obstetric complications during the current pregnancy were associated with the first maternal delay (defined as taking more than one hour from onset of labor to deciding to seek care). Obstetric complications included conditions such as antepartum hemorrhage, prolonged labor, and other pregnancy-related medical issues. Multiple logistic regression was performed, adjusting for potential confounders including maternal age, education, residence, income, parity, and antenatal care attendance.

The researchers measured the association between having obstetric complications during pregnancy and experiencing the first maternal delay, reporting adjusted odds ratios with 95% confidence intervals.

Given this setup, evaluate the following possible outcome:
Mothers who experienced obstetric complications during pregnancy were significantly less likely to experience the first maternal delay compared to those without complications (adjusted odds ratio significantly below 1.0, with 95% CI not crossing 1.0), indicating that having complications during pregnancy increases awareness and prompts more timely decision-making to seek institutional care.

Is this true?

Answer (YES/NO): NO